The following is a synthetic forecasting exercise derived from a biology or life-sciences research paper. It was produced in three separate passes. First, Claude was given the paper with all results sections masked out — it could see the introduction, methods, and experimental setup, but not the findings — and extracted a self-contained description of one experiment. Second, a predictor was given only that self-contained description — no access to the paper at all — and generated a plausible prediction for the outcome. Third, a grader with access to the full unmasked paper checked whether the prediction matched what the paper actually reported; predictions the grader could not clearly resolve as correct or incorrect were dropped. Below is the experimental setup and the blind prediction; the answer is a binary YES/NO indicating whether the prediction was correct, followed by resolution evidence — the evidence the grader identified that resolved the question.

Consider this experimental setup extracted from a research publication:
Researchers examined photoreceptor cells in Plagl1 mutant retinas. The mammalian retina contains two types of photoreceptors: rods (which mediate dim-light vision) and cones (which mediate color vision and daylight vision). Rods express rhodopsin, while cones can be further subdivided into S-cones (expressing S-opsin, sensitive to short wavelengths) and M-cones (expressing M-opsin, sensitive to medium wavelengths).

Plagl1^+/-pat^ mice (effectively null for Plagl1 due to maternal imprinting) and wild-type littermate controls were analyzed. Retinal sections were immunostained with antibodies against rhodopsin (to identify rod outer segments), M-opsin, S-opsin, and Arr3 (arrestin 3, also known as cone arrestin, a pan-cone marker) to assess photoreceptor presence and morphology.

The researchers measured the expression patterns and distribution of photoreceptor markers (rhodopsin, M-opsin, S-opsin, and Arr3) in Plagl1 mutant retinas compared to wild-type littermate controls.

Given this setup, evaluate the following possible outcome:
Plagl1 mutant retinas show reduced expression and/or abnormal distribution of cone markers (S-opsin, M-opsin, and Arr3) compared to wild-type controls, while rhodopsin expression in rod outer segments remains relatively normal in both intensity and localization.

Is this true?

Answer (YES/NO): NO